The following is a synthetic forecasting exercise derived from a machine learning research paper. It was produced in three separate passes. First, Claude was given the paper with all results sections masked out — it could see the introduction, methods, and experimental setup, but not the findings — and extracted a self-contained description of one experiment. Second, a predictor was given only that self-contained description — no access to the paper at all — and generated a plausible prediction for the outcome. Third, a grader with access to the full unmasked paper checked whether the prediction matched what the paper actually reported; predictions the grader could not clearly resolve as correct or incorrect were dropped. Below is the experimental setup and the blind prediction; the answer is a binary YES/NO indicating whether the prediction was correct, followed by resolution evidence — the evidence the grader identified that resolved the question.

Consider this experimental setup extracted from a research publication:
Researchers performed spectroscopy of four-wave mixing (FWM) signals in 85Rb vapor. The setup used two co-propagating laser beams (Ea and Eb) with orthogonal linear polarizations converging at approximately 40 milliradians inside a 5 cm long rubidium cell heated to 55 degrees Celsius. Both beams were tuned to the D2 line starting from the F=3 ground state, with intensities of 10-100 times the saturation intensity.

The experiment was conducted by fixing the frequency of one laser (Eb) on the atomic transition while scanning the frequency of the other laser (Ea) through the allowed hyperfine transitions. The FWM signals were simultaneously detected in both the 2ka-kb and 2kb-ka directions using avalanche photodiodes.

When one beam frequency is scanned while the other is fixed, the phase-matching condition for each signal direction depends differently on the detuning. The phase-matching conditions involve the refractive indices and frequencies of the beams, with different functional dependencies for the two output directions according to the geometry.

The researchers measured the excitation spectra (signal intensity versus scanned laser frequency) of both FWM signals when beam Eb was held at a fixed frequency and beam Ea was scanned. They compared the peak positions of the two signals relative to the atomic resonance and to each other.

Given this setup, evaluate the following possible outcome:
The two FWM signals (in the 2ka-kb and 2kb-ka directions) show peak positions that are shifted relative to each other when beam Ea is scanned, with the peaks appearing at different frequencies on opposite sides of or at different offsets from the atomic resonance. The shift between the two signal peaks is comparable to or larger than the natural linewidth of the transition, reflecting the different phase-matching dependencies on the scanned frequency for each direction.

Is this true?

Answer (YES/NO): YES